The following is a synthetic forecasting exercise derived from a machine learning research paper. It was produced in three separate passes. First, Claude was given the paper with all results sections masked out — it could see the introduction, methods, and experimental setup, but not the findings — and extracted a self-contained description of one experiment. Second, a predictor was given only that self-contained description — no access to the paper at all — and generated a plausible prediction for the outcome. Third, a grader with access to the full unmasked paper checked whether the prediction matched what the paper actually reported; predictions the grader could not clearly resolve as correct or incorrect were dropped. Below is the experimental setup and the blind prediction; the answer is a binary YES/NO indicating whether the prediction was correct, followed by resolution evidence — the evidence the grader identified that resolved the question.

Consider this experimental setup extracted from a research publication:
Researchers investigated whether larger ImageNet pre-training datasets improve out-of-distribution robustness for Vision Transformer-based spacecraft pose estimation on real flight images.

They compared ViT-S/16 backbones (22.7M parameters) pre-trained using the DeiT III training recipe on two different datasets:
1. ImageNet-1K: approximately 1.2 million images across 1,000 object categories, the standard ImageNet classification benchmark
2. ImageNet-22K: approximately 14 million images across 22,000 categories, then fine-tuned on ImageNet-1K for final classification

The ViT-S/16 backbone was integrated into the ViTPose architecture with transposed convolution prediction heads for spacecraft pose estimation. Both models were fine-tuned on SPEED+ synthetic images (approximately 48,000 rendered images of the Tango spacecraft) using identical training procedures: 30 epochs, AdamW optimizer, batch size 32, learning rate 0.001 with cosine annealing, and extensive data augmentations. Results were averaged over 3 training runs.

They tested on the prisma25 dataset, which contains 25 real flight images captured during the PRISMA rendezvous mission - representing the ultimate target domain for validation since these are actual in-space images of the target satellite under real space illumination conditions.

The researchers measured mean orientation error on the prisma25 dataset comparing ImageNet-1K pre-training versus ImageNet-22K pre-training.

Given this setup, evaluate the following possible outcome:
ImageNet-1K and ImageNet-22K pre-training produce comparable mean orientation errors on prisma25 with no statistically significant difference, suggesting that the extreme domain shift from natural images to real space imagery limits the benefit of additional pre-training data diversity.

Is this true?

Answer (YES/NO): NO